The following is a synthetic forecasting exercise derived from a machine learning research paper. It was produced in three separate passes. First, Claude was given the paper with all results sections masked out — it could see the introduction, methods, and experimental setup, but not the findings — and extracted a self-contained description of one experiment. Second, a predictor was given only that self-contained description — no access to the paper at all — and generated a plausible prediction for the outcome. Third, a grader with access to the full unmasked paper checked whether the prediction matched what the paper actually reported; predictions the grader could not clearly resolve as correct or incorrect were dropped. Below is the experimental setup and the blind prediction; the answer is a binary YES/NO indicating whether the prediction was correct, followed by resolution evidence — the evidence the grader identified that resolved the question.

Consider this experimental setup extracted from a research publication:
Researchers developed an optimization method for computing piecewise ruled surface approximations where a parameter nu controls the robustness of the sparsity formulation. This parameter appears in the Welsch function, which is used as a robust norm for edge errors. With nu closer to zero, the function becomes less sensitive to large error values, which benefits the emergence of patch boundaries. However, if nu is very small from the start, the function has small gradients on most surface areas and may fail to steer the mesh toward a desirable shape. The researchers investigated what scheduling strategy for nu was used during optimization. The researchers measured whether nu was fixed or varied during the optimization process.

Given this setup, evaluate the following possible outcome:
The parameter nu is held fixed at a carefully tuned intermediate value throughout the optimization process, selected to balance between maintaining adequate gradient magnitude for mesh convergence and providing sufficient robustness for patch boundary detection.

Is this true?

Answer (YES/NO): NO